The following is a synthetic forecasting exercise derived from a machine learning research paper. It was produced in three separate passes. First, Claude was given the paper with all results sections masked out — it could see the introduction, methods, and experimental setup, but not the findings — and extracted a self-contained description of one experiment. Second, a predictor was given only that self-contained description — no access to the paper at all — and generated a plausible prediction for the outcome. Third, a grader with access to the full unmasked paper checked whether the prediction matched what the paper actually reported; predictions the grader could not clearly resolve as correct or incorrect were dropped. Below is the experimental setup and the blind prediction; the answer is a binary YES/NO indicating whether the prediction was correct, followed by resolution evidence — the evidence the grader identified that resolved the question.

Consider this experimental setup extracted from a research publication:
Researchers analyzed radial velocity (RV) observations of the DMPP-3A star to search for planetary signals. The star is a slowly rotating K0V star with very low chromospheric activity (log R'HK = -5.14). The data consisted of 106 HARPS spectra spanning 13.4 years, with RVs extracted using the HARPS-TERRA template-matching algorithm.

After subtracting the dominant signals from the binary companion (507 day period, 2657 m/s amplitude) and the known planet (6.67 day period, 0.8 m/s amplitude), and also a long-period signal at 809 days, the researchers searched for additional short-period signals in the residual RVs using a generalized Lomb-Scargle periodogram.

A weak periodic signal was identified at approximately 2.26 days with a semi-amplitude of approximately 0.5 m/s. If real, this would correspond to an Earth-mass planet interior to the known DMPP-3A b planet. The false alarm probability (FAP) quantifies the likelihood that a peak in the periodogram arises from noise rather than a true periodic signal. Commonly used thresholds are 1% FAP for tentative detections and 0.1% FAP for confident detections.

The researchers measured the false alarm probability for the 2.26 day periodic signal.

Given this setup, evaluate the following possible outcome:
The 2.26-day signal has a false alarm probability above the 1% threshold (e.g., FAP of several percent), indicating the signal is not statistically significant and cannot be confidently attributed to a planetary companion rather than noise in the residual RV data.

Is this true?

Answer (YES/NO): NO